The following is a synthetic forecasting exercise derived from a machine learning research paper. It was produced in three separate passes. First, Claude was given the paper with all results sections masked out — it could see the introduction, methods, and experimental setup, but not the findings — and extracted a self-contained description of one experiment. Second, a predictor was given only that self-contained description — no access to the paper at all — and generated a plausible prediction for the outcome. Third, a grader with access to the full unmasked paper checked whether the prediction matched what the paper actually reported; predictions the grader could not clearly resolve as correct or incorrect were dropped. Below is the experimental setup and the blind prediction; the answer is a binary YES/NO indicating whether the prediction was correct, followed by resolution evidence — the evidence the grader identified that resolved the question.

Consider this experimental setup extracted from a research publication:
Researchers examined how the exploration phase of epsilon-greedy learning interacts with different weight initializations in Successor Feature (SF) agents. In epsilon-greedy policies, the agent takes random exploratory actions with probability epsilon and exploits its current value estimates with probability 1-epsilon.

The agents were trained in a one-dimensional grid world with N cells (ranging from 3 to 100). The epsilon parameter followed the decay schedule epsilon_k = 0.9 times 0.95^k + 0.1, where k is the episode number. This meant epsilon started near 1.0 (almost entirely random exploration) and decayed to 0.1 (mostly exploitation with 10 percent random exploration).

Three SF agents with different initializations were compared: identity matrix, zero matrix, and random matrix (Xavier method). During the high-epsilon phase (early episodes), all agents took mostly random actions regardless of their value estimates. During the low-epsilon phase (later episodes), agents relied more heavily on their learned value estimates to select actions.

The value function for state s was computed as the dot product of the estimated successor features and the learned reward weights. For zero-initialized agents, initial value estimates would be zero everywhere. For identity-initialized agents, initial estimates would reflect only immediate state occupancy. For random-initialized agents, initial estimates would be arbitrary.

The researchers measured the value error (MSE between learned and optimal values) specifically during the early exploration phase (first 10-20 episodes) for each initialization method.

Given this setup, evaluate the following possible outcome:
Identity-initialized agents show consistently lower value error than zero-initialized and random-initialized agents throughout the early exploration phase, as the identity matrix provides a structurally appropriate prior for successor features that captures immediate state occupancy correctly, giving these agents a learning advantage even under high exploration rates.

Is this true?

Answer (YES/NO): NO